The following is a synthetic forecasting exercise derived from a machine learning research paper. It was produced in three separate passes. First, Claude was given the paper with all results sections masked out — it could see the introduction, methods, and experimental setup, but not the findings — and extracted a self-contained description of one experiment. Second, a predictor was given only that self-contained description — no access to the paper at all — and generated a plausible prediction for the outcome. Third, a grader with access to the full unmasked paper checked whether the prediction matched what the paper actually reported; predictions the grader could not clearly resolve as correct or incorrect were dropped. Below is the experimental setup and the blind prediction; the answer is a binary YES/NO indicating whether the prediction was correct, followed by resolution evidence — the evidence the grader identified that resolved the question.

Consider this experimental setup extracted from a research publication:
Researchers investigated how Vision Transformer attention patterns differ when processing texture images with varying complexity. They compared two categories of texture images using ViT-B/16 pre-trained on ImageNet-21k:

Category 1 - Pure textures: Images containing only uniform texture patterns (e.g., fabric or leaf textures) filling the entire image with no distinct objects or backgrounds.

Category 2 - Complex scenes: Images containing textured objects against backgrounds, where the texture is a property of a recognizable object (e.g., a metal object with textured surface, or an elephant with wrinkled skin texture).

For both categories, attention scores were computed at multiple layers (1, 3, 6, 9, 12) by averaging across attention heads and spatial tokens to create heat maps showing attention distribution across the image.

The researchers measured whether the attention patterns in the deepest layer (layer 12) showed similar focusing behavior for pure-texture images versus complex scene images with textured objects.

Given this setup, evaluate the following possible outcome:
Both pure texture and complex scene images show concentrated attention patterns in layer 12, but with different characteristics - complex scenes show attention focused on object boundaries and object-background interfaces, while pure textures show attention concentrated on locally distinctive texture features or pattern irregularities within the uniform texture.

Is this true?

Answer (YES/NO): NO